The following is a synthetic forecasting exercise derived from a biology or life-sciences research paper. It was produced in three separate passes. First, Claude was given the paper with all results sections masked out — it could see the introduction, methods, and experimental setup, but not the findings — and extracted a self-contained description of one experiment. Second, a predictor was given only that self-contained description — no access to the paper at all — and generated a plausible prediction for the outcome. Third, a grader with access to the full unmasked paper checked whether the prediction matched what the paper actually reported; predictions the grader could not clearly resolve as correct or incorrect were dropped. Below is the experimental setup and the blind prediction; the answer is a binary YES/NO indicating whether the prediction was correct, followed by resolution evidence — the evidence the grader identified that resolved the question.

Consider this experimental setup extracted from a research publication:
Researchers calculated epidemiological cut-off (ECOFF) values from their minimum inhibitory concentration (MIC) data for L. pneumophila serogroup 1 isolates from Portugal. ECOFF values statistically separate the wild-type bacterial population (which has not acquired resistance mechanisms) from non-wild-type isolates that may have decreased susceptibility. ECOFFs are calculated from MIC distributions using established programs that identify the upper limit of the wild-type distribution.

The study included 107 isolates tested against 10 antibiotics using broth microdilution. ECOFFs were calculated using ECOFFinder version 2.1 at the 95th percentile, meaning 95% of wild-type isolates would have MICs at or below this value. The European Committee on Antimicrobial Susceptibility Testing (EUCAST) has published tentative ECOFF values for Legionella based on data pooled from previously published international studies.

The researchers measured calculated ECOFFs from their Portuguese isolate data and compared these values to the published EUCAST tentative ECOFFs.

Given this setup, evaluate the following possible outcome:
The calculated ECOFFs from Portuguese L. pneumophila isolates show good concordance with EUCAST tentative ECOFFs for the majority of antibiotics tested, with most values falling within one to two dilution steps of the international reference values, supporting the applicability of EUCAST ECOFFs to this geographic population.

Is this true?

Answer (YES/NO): NO